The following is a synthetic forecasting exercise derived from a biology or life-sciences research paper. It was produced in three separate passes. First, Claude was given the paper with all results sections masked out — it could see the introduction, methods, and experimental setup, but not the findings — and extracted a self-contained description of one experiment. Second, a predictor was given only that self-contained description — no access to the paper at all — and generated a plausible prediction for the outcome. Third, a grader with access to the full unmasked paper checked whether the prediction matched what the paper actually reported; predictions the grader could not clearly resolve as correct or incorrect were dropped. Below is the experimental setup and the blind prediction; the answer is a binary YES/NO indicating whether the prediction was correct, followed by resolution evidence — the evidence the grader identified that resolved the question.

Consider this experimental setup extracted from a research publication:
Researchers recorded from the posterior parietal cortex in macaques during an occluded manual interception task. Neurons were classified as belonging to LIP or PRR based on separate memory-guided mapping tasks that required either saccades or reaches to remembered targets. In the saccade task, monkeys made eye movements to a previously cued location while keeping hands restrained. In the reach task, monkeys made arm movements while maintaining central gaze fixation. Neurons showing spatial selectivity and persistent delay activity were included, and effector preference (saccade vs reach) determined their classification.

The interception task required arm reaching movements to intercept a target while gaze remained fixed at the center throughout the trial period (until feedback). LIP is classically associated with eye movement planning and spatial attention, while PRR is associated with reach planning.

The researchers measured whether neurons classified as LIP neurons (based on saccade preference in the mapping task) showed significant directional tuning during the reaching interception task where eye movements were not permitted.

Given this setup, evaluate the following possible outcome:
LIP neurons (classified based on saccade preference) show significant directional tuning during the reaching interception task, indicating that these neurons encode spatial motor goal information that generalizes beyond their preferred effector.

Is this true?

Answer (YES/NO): YES